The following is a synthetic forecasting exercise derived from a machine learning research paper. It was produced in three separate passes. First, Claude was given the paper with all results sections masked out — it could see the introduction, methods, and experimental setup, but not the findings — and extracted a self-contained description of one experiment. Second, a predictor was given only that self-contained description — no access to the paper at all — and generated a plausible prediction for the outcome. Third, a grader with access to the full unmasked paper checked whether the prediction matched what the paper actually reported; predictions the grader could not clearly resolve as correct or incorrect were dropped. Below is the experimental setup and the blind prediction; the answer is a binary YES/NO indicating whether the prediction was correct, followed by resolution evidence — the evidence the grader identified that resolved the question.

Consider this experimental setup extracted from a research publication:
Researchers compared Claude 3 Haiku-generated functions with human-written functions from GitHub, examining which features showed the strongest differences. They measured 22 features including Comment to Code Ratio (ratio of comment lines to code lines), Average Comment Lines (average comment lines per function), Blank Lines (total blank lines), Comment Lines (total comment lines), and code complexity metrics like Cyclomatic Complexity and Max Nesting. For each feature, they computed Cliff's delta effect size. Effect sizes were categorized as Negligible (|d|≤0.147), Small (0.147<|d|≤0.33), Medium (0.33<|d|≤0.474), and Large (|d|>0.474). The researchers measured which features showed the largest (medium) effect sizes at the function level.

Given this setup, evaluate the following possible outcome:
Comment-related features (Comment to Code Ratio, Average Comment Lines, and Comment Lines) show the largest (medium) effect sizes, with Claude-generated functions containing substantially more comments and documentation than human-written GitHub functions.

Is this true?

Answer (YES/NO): YES